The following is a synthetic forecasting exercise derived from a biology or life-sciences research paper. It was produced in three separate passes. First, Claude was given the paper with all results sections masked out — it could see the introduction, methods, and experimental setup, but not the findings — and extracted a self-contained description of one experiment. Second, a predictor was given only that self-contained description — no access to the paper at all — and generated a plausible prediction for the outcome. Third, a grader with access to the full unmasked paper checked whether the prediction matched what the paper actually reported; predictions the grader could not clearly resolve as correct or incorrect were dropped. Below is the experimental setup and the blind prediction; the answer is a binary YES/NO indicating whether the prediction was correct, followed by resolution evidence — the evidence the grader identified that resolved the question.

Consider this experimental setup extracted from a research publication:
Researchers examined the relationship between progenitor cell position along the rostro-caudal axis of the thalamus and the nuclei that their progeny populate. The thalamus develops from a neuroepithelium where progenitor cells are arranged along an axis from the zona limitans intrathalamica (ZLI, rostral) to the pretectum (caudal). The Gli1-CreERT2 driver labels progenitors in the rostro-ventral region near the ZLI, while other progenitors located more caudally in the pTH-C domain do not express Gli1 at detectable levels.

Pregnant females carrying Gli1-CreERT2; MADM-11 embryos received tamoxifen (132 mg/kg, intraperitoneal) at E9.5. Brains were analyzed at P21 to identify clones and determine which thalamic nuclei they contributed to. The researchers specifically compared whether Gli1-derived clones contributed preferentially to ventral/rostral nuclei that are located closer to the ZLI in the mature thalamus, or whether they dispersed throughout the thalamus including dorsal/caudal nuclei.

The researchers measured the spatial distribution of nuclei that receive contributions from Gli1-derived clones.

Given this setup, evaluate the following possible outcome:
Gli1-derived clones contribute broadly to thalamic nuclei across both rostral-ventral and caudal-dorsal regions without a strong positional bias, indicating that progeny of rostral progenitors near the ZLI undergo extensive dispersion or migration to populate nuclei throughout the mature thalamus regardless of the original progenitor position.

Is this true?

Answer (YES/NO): NO